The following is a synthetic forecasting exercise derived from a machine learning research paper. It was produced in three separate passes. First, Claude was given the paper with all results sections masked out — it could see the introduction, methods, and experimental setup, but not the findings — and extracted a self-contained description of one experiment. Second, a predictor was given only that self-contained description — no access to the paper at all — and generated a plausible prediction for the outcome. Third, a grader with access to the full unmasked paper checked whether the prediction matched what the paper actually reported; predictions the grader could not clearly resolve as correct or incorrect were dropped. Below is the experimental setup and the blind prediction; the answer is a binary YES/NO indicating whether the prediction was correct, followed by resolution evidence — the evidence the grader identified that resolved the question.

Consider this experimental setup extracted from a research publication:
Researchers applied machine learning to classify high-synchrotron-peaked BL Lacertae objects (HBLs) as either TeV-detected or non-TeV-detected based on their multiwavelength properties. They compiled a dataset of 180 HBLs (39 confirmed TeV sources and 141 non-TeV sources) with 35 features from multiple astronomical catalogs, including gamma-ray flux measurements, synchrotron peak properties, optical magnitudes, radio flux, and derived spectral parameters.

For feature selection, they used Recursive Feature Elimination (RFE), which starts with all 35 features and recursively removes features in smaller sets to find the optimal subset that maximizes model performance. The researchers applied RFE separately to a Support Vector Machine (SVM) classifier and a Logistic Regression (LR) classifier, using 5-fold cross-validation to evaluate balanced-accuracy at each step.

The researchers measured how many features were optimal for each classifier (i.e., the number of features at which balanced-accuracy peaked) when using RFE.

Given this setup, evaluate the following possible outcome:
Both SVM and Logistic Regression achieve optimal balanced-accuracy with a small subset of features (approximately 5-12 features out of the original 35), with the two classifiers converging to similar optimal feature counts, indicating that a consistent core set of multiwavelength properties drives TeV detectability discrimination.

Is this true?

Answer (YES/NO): NO